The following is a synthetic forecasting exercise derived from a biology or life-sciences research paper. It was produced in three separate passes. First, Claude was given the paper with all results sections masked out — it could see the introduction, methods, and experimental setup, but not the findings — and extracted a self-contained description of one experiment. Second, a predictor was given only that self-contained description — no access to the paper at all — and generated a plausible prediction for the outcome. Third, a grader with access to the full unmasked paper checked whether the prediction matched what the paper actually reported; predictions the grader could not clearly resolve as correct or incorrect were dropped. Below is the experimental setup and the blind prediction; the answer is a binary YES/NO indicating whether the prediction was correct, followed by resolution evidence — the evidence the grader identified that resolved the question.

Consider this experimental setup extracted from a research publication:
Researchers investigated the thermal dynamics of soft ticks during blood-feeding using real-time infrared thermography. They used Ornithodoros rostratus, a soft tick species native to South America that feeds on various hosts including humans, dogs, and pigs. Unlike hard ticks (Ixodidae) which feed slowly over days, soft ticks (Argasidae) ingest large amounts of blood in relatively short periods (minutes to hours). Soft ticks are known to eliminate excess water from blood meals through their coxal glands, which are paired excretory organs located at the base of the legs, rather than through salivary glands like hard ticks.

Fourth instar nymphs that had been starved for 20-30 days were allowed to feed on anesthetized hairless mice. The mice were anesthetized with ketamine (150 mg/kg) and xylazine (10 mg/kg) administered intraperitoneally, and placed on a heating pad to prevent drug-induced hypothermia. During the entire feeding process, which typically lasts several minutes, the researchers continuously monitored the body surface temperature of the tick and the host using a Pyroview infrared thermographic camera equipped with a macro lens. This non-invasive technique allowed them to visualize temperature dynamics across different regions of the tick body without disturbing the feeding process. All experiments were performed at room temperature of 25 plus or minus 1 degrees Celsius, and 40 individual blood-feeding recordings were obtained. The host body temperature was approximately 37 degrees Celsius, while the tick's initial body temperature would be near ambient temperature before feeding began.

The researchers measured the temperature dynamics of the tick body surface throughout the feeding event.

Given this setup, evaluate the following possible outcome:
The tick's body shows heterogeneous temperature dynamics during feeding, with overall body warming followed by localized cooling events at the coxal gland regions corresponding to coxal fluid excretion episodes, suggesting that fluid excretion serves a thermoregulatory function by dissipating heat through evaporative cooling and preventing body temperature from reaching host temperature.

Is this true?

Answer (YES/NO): NO